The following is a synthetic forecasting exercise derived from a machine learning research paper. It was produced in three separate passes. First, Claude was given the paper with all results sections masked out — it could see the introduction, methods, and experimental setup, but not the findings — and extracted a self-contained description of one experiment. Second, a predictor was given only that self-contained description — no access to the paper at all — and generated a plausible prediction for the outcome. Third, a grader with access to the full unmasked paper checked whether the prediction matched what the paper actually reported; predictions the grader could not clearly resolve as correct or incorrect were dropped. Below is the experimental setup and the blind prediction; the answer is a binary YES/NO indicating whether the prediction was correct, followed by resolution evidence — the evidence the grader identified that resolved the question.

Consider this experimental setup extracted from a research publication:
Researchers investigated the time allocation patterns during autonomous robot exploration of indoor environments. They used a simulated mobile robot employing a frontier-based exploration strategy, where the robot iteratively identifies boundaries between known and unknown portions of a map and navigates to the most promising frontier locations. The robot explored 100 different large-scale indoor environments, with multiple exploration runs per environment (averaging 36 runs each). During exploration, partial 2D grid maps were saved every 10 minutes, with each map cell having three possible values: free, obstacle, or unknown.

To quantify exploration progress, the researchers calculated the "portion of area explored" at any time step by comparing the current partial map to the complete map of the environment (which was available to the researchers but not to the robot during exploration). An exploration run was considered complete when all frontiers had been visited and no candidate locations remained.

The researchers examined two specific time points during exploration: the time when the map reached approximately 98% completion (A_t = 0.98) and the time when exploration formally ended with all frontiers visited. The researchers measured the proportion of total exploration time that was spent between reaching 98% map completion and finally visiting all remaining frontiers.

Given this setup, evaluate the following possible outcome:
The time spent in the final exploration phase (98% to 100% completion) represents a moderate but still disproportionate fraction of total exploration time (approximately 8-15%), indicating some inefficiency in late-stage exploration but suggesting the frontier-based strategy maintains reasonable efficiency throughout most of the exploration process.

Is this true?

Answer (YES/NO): NO